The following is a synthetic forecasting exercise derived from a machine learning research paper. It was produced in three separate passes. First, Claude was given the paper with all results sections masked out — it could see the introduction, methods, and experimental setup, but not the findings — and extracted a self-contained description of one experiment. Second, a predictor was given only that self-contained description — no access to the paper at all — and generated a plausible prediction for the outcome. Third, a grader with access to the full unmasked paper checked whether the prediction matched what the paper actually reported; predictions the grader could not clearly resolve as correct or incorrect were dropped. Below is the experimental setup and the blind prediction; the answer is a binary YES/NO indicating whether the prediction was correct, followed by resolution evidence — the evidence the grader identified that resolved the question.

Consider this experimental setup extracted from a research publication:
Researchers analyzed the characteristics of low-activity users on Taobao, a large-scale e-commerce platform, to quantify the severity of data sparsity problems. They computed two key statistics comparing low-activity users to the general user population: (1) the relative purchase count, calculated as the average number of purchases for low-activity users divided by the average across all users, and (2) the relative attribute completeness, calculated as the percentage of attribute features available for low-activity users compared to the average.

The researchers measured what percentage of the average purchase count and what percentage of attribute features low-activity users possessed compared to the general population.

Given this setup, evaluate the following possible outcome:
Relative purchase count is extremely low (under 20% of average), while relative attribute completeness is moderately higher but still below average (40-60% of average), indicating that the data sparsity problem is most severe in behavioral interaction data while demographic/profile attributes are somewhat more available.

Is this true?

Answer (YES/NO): NO